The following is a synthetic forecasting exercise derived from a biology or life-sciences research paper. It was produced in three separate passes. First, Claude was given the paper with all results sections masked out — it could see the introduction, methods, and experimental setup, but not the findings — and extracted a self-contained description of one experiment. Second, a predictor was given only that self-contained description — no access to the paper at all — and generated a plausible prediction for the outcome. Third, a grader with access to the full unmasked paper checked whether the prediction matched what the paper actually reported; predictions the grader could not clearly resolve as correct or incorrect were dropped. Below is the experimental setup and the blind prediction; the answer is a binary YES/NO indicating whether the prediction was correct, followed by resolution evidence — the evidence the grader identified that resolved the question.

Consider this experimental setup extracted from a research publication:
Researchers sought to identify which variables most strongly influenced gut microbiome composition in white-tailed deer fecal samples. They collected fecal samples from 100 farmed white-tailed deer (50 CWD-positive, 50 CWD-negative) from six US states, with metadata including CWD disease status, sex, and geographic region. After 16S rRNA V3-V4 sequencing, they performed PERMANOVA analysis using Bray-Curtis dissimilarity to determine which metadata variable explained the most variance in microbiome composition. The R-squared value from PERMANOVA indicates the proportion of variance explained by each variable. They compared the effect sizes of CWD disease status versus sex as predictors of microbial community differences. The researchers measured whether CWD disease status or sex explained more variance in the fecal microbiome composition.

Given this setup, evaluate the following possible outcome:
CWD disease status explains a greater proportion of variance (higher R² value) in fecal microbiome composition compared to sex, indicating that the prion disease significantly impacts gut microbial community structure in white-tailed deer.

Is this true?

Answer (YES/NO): YES